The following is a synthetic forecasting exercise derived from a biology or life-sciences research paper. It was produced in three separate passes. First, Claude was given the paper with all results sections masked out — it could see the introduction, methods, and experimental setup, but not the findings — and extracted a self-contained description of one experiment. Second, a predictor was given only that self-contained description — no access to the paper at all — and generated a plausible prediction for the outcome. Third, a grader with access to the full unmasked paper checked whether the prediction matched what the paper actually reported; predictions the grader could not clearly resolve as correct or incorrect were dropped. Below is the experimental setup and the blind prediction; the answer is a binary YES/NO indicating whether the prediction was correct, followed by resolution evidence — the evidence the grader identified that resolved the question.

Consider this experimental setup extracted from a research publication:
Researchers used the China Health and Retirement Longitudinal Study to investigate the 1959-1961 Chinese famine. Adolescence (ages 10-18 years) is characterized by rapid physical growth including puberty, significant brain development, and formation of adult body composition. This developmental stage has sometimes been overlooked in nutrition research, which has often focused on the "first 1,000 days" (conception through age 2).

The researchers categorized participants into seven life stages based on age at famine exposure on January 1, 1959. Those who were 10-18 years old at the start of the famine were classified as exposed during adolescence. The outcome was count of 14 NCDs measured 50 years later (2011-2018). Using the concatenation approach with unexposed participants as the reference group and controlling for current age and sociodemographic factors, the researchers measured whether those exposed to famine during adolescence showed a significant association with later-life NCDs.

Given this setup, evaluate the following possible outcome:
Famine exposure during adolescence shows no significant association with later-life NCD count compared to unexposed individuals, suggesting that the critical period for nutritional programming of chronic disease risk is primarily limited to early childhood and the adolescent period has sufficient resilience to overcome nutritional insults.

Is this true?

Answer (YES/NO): NO